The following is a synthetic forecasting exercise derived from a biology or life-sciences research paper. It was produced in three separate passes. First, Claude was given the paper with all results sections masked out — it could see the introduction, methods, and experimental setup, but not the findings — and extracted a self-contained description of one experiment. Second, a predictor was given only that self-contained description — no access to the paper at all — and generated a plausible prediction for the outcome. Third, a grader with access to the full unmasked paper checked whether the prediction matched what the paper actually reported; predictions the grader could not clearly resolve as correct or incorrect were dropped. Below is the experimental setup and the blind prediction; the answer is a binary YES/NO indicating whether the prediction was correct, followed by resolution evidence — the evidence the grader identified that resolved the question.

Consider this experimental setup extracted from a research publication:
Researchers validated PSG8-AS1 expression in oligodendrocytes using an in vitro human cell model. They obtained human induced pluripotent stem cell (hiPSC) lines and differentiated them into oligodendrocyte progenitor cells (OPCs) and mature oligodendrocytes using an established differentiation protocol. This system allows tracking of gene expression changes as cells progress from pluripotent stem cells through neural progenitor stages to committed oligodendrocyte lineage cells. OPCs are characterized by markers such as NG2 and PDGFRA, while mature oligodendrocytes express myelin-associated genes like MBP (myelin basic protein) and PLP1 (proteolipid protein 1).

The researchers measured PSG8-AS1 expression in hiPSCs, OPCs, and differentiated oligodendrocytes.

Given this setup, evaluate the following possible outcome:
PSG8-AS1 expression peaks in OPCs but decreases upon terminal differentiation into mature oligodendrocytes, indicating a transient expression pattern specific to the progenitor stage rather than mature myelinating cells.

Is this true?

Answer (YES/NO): NO